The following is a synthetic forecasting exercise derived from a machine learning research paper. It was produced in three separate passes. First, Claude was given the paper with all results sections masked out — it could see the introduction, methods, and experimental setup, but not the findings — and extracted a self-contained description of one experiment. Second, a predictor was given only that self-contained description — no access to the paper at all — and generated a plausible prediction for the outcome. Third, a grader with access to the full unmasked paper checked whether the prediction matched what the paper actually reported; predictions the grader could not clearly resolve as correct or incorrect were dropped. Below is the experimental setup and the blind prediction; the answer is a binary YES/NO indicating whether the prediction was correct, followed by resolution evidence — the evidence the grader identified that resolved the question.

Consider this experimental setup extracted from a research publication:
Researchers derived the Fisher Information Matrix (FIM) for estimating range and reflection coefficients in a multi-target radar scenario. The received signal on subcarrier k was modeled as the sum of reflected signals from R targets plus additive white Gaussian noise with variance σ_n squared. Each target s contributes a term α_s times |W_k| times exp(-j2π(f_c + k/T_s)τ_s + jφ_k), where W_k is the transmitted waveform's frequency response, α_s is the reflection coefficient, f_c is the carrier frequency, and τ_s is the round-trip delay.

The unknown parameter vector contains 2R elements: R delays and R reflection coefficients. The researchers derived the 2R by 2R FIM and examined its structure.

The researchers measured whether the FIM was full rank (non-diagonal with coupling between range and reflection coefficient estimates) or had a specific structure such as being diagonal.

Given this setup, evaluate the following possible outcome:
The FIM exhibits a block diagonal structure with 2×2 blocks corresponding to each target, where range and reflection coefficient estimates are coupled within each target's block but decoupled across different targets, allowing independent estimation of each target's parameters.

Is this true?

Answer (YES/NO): NO